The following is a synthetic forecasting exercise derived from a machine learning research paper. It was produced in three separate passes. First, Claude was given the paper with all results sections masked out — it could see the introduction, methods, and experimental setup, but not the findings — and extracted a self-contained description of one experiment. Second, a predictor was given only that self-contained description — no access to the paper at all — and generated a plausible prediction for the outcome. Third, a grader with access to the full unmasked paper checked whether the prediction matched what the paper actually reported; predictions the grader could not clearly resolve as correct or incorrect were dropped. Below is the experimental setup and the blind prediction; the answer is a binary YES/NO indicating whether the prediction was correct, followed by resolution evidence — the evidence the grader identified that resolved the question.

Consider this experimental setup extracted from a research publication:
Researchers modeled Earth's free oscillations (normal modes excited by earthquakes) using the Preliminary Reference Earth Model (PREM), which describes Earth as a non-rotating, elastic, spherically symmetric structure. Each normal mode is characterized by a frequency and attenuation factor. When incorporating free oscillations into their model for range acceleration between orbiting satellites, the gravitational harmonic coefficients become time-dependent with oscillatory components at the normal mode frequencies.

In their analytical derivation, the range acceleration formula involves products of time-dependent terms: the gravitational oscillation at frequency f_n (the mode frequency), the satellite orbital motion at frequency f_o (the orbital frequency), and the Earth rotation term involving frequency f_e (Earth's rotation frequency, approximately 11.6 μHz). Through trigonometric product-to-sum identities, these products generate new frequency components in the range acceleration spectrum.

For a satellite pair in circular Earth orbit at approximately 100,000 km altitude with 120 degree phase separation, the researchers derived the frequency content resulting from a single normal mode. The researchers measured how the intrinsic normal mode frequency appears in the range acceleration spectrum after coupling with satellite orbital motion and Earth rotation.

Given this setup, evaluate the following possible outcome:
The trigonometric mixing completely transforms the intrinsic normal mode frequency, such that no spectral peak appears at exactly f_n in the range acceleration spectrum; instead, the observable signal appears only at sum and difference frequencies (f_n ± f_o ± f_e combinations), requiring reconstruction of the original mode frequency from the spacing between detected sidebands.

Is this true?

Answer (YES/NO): NO